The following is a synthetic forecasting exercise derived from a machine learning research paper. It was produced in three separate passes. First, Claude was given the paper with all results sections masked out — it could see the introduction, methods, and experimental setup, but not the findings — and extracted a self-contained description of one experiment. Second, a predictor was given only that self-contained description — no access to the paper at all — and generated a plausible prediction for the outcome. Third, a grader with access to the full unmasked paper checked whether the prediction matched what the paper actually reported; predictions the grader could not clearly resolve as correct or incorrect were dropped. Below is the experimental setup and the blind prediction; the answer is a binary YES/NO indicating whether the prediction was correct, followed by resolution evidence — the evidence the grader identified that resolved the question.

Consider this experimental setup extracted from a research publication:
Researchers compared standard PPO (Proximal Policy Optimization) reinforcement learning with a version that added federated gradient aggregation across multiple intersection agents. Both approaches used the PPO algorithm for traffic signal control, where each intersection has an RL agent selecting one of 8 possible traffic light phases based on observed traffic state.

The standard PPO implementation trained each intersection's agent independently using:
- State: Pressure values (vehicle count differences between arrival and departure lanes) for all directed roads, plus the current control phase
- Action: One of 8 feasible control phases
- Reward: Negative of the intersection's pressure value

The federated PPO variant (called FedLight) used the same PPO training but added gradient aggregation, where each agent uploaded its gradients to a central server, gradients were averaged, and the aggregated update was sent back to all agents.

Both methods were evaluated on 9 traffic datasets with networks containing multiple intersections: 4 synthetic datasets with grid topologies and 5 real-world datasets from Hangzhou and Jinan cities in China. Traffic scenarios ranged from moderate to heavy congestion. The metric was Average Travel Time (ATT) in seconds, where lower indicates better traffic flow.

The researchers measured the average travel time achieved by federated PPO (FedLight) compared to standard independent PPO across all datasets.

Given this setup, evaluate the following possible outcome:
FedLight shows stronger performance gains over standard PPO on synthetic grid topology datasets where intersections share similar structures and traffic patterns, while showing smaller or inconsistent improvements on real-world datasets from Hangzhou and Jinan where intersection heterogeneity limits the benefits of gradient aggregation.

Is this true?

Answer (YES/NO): NO